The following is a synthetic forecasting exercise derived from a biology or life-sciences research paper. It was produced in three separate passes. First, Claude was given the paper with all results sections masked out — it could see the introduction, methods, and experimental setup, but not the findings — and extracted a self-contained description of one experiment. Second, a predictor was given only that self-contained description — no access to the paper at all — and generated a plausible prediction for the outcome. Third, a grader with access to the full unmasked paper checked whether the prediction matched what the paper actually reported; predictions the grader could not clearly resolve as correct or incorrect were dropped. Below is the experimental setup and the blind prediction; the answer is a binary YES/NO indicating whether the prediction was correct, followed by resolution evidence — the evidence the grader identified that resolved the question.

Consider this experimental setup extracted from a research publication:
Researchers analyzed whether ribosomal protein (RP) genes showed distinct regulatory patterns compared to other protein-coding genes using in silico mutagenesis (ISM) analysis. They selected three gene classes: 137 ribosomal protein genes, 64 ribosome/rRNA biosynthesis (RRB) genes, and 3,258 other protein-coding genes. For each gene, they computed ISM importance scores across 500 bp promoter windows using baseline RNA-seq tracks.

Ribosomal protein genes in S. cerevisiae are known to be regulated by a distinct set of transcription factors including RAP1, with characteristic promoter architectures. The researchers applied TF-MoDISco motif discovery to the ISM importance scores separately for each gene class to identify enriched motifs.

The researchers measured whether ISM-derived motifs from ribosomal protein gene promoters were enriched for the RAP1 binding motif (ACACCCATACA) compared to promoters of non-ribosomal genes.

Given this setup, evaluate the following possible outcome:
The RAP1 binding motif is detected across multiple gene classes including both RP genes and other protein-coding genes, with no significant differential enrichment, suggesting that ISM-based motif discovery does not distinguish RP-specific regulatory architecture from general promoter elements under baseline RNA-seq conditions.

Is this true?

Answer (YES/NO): NO